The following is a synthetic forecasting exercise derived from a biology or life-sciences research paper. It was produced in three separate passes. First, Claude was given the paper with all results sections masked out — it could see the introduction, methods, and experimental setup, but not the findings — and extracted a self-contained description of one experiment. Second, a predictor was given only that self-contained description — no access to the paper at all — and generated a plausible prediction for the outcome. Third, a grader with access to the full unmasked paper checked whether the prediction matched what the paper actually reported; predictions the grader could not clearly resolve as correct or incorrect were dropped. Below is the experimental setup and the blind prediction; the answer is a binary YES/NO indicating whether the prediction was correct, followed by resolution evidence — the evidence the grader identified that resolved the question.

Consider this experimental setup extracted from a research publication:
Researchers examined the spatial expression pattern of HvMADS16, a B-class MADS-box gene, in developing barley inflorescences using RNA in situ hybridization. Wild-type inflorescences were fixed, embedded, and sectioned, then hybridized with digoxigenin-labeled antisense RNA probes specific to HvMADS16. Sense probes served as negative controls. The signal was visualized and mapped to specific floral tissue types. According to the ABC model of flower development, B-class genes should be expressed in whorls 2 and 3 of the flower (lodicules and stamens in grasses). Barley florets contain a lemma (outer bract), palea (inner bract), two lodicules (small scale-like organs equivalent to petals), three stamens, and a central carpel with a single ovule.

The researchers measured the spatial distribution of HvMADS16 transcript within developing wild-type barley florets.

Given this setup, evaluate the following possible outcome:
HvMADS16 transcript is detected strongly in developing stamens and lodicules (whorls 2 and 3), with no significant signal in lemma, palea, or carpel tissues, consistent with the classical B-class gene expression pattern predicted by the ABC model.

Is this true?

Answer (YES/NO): YES